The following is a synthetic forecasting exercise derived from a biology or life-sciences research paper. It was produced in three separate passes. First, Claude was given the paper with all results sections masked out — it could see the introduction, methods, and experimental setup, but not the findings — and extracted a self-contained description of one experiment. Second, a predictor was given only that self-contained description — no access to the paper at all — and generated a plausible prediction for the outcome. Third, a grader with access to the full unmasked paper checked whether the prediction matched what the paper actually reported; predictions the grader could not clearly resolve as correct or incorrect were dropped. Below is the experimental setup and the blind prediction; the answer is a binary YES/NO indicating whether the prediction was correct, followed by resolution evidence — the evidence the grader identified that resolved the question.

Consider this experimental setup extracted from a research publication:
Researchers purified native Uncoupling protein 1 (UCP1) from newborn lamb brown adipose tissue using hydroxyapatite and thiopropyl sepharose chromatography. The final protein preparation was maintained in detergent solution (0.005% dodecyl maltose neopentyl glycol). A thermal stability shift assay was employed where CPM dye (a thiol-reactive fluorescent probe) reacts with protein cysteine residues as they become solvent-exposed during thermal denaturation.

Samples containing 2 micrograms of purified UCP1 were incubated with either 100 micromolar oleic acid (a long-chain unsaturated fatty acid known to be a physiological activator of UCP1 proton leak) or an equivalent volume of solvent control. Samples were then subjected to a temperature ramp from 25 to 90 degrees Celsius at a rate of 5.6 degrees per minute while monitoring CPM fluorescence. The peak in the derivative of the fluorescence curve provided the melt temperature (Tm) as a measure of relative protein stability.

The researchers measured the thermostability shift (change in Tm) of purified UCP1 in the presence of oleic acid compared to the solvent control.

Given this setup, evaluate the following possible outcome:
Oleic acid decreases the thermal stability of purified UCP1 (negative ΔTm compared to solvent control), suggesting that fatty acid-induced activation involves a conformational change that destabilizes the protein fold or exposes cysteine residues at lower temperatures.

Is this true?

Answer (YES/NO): YES